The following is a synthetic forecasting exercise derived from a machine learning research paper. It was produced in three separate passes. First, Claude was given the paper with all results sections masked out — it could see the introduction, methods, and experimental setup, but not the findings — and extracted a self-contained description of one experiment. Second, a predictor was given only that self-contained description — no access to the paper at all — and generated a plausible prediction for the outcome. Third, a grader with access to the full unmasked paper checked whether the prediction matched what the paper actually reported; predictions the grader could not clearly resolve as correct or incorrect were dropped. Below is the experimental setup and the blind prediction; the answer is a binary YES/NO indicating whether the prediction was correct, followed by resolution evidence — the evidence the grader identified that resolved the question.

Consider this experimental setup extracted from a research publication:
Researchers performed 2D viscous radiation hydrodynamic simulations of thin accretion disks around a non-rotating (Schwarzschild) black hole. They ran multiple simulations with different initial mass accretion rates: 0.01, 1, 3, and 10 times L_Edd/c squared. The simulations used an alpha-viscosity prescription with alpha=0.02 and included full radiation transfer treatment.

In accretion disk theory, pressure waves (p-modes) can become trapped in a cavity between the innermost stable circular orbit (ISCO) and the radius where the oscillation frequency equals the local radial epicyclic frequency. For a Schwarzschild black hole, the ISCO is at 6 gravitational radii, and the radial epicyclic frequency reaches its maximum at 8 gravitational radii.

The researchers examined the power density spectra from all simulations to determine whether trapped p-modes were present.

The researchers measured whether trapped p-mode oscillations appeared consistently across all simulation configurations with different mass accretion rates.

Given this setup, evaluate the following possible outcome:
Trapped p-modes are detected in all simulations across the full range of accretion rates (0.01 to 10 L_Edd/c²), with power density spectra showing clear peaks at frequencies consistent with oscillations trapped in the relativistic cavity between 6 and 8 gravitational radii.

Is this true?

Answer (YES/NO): YES